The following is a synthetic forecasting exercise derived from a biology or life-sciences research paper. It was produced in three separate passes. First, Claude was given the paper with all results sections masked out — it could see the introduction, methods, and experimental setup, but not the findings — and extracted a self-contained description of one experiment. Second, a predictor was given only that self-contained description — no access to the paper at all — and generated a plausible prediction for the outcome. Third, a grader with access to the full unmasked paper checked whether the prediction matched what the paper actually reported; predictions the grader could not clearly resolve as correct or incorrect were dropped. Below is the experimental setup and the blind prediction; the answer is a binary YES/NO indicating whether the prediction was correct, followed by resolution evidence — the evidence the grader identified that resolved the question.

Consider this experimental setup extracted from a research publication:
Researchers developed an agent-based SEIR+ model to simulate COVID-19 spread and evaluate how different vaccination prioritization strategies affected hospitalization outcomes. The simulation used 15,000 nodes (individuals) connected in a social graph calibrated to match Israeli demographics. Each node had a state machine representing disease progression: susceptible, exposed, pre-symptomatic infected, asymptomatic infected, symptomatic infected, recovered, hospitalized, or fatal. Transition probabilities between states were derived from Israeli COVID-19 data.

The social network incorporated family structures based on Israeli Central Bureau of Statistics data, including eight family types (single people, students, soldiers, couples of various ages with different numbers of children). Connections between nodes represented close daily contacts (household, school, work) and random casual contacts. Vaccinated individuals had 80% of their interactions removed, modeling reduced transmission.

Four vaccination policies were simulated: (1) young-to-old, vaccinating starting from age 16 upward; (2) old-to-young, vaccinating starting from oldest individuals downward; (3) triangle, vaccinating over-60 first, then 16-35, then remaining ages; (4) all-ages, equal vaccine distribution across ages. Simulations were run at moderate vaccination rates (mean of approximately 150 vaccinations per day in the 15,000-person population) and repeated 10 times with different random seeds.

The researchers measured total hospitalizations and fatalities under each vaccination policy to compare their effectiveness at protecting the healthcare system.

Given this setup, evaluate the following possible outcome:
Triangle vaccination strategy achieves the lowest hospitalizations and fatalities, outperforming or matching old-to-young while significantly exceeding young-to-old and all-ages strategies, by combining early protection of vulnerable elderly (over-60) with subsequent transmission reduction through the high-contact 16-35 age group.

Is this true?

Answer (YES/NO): NO